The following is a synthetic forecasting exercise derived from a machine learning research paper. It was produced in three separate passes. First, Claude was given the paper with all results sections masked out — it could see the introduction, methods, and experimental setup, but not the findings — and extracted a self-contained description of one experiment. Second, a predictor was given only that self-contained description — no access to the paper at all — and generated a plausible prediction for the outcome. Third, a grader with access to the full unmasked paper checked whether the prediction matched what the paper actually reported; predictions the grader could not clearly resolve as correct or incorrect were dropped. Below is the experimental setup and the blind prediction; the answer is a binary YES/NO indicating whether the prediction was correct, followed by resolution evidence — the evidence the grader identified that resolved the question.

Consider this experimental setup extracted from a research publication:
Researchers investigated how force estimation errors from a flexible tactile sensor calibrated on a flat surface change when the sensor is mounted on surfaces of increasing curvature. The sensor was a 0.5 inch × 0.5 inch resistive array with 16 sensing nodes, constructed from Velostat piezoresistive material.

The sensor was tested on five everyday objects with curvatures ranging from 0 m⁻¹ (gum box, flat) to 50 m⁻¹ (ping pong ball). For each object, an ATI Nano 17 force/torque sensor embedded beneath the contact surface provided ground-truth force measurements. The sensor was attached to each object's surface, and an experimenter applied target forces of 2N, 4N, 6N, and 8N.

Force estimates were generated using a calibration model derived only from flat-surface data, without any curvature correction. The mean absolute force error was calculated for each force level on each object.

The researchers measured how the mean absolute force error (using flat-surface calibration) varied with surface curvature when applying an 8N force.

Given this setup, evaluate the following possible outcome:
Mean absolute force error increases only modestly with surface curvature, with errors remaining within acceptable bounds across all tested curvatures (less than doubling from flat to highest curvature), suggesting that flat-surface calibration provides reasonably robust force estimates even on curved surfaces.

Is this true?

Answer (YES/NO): NO